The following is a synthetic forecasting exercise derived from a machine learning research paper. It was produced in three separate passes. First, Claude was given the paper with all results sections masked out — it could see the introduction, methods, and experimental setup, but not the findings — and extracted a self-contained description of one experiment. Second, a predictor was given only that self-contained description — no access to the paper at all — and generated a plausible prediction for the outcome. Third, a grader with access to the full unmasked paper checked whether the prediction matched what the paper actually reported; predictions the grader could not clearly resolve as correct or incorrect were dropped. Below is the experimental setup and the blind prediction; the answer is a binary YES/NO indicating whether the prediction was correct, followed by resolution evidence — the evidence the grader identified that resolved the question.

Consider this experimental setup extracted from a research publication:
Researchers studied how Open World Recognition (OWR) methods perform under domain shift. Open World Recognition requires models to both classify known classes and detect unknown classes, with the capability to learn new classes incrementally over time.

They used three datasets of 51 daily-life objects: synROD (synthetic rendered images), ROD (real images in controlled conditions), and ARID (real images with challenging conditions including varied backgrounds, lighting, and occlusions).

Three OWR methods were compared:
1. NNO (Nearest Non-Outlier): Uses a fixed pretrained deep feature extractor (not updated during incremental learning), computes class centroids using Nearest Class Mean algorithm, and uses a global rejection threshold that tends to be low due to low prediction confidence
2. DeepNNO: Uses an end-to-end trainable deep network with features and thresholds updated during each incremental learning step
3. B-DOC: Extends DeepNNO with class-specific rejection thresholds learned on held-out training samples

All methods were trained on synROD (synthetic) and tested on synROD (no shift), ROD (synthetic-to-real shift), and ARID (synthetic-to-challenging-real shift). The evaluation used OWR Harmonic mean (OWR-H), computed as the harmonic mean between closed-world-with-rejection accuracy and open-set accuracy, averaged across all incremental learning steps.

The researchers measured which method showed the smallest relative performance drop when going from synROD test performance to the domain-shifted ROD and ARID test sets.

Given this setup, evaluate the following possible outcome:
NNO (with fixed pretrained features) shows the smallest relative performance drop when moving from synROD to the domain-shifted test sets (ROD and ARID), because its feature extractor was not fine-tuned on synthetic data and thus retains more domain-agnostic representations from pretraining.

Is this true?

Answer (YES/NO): YES